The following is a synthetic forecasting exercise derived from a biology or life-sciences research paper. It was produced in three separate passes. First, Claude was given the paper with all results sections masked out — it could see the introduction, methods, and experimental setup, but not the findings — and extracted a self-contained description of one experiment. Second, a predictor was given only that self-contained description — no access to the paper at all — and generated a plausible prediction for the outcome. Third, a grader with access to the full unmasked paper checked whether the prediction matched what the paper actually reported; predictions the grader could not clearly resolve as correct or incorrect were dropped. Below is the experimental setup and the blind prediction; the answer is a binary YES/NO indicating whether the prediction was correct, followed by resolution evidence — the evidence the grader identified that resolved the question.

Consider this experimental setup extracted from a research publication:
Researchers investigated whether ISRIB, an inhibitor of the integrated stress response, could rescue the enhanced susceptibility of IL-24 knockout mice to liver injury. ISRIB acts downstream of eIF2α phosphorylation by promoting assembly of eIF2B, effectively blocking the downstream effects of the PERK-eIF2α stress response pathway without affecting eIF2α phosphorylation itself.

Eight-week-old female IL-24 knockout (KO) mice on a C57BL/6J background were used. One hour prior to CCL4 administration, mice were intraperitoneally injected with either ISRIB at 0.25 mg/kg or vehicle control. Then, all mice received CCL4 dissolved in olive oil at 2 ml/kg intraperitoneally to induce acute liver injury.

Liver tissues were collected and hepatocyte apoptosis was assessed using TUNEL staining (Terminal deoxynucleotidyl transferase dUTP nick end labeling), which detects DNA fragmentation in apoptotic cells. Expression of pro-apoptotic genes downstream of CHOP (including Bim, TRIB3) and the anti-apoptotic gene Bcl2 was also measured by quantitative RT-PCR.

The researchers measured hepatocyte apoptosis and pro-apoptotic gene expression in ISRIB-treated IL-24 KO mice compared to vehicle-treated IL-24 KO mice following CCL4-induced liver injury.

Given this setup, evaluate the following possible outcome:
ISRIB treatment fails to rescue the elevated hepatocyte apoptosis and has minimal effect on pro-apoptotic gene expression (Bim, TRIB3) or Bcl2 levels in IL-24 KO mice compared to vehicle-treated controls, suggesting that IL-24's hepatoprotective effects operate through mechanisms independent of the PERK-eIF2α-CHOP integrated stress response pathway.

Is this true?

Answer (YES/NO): NO